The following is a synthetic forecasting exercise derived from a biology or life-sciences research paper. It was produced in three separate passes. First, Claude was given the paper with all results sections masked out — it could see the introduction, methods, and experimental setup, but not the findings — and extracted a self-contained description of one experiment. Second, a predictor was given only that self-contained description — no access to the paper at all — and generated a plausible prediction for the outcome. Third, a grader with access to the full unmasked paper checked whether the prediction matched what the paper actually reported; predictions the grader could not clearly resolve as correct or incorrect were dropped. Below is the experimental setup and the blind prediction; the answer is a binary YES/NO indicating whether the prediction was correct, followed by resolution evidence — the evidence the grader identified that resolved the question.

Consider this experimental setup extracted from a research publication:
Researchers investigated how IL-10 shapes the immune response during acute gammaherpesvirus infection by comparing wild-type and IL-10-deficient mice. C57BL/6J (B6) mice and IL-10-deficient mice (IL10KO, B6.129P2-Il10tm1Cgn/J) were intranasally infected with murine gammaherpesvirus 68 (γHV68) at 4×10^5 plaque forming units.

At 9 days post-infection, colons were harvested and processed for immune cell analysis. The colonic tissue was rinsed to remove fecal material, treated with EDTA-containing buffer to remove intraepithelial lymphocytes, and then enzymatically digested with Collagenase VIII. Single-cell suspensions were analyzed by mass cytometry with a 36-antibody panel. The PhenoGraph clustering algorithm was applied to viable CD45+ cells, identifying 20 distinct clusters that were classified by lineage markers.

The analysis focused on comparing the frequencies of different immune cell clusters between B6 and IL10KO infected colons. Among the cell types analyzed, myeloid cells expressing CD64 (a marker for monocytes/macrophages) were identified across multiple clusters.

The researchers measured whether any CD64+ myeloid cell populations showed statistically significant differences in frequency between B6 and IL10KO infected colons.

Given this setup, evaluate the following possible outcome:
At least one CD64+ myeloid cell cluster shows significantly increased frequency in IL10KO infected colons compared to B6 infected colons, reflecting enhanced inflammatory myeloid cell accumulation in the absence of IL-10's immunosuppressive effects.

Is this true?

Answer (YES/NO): YES